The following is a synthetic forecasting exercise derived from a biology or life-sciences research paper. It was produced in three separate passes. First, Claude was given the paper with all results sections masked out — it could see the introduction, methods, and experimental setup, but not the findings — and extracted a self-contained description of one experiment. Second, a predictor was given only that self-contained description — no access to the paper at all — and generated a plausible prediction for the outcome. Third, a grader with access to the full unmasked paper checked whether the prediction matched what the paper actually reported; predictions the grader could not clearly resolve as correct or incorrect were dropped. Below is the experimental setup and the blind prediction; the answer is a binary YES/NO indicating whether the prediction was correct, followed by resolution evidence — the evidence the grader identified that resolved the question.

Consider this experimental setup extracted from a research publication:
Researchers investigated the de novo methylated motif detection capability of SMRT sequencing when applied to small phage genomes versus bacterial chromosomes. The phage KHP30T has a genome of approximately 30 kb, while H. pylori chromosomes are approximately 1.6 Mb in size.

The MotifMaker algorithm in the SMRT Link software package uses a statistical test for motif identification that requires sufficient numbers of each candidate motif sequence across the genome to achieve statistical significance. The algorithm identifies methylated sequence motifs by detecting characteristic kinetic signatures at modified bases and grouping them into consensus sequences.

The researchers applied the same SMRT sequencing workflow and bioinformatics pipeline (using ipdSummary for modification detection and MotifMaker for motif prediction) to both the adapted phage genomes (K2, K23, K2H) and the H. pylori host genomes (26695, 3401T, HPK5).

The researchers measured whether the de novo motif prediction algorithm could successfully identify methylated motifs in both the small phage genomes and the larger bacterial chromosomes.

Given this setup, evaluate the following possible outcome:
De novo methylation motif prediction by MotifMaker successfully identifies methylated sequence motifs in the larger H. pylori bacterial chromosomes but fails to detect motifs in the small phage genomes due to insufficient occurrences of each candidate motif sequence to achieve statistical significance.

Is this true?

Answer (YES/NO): YES